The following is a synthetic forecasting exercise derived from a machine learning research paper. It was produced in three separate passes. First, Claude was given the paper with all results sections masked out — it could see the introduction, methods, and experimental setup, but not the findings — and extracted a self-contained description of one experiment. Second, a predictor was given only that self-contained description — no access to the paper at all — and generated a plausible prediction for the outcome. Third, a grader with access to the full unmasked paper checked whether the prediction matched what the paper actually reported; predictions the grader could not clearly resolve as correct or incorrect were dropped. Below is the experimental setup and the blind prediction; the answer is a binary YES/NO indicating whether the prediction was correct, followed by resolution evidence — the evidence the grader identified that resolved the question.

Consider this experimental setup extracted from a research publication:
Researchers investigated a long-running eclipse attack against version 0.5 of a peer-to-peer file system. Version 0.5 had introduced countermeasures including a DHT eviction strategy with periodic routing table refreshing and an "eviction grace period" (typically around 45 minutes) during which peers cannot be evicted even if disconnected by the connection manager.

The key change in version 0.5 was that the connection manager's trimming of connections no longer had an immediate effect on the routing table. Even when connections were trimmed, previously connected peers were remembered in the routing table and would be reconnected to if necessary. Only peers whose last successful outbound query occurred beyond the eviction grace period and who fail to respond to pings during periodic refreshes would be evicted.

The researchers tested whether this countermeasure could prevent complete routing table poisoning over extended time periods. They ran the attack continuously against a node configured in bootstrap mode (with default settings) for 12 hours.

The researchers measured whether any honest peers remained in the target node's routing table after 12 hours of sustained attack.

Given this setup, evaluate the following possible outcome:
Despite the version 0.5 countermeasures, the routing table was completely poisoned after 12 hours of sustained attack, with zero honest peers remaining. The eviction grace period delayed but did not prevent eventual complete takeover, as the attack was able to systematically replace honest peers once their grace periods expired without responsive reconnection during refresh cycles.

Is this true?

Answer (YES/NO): NO